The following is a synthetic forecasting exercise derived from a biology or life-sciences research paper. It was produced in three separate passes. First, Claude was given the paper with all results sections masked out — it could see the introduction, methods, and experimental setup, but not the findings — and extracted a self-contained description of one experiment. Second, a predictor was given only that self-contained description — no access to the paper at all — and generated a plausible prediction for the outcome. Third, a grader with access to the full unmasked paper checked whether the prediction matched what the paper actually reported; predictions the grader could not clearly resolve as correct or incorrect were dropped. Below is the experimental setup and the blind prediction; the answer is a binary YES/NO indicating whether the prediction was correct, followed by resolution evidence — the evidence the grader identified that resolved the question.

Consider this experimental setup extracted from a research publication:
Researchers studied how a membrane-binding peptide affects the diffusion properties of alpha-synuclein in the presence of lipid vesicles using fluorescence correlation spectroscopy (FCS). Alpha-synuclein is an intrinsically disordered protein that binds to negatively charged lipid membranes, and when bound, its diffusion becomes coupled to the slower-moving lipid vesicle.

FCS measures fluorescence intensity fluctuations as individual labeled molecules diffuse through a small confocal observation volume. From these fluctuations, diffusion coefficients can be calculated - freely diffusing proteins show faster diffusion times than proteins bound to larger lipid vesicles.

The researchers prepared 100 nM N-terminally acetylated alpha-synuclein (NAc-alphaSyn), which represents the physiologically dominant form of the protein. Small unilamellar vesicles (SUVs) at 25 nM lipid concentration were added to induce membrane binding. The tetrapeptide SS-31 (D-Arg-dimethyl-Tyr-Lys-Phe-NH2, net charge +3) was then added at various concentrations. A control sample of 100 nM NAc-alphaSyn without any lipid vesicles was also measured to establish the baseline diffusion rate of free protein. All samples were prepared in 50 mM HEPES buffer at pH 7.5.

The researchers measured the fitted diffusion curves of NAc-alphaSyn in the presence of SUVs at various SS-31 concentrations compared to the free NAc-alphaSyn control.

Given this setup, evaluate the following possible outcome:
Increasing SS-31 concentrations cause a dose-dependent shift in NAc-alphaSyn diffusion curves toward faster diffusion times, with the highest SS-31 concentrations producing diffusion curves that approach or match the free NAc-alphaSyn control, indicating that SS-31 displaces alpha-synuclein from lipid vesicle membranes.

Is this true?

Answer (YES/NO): YES